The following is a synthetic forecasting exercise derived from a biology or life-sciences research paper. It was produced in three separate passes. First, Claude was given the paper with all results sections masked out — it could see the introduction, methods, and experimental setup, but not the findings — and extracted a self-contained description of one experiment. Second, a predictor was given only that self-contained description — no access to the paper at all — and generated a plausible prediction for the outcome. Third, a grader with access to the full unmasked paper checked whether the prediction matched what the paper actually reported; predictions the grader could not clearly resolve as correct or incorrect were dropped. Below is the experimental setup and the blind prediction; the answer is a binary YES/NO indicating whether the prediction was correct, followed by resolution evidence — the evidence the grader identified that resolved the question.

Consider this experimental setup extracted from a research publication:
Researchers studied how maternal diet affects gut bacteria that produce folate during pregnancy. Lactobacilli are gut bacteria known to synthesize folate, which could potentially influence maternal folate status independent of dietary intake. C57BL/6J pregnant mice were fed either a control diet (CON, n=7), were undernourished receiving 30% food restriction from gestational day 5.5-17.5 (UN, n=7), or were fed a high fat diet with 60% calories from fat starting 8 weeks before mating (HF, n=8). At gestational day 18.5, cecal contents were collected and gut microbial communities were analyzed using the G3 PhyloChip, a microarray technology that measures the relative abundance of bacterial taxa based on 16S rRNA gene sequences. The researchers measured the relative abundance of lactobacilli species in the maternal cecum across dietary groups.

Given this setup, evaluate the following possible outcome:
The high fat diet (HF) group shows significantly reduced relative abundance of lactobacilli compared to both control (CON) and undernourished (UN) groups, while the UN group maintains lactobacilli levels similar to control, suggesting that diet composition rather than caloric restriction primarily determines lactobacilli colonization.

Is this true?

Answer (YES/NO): NO